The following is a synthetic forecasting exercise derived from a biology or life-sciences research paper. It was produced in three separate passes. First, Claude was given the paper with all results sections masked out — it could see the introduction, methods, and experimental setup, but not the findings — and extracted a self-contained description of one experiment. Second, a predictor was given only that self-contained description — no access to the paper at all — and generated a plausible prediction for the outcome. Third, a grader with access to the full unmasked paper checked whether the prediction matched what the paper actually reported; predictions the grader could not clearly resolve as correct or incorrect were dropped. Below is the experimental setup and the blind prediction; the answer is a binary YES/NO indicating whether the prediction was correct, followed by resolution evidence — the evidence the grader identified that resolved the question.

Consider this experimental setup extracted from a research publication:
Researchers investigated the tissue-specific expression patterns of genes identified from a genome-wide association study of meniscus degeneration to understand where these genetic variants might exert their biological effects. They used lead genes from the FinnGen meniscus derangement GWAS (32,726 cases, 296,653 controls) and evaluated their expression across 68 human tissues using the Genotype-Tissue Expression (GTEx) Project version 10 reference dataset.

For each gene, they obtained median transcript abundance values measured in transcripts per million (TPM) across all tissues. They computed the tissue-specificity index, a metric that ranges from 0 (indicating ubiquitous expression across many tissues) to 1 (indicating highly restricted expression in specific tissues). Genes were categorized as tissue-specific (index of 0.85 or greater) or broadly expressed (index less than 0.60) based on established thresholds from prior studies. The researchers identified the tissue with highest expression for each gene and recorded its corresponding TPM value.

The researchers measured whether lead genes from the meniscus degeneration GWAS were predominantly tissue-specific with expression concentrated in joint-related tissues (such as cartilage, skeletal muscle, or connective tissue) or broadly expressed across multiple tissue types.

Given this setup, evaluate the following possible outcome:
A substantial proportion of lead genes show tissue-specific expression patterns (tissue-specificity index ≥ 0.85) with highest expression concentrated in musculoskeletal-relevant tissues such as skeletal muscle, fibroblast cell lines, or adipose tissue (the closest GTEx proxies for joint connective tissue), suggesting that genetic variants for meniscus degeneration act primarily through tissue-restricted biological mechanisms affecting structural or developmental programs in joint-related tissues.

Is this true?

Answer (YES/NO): NO